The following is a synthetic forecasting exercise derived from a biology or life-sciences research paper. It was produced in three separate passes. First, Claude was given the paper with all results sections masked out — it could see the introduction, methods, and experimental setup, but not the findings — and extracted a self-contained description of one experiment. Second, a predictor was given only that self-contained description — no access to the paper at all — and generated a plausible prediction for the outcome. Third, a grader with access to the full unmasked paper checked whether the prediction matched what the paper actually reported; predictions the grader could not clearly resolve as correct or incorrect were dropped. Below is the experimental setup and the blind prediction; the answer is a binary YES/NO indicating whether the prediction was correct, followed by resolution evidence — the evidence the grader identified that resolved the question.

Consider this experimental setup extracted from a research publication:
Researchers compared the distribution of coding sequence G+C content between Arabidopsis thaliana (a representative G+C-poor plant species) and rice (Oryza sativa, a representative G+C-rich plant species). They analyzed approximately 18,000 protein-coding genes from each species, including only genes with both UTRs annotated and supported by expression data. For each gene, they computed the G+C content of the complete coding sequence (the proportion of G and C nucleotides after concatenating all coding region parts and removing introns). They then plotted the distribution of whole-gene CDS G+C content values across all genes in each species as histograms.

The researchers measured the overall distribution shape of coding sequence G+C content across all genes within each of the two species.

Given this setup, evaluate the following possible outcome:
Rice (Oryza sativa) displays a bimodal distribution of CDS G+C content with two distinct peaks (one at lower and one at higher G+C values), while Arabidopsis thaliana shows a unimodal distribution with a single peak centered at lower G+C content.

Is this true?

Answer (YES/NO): YES